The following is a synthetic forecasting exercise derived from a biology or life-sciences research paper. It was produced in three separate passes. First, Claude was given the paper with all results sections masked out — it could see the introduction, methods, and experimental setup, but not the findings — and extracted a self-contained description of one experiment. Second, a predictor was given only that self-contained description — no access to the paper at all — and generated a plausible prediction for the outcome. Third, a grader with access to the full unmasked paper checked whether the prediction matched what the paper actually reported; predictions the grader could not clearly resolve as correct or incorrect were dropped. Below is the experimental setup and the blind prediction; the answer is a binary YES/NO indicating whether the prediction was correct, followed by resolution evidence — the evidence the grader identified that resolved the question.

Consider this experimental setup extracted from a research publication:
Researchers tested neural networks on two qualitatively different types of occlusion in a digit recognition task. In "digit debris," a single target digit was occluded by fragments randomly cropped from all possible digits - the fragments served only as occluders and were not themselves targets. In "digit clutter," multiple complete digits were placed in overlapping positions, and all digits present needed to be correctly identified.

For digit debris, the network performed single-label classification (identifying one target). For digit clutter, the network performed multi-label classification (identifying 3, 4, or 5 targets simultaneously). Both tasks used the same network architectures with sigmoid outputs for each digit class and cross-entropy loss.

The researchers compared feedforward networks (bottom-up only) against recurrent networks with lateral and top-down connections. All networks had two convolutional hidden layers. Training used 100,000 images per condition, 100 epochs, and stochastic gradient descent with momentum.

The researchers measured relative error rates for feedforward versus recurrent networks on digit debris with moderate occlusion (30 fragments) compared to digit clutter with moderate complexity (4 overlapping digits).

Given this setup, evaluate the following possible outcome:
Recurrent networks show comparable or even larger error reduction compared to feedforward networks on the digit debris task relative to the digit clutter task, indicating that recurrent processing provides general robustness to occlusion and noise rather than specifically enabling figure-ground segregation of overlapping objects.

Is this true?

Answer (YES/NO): NO